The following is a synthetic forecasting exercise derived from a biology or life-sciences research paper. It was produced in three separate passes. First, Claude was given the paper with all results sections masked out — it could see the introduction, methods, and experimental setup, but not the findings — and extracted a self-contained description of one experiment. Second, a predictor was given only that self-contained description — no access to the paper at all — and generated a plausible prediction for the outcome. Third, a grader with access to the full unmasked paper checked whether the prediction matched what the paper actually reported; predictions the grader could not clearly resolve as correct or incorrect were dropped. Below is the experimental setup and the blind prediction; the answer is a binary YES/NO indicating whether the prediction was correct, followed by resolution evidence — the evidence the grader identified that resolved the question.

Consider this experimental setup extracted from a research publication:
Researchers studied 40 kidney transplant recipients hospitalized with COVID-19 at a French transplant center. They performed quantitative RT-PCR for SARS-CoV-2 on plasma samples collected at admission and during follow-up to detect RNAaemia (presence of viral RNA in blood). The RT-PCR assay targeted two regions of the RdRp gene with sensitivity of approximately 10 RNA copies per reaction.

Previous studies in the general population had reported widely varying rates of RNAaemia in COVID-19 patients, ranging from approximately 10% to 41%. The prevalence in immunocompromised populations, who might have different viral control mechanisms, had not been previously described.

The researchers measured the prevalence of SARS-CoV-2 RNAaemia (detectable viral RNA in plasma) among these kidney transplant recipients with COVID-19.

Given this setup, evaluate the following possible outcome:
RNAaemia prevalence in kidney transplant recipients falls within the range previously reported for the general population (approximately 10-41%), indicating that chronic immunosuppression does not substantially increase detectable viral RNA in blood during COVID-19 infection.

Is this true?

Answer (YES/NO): YES